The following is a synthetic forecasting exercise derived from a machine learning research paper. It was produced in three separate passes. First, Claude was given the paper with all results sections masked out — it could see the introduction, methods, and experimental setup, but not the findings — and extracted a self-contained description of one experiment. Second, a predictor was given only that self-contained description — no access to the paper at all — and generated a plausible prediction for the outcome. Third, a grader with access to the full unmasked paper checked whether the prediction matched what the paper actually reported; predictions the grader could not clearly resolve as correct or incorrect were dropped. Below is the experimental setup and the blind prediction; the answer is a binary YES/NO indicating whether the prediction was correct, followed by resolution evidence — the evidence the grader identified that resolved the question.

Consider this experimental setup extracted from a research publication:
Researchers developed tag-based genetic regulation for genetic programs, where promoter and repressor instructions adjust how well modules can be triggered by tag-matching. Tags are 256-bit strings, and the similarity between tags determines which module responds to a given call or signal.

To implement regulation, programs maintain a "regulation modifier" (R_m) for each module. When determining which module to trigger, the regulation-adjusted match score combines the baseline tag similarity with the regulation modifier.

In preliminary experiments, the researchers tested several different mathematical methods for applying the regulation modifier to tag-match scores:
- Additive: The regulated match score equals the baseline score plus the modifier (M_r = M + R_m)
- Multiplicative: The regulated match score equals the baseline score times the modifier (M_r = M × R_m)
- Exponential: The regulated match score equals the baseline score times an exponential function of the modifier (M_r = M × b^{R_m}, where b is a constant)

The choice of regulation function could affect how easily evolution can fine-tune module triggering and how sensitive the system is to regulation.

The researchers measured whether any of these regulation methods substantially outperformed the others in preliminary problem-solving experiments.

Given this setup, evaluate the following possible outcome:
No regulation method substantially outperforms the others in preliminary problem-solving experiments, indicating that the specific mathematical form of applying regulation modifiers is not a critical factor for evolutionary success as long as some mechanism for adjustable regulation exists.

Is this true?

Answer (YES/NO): YES